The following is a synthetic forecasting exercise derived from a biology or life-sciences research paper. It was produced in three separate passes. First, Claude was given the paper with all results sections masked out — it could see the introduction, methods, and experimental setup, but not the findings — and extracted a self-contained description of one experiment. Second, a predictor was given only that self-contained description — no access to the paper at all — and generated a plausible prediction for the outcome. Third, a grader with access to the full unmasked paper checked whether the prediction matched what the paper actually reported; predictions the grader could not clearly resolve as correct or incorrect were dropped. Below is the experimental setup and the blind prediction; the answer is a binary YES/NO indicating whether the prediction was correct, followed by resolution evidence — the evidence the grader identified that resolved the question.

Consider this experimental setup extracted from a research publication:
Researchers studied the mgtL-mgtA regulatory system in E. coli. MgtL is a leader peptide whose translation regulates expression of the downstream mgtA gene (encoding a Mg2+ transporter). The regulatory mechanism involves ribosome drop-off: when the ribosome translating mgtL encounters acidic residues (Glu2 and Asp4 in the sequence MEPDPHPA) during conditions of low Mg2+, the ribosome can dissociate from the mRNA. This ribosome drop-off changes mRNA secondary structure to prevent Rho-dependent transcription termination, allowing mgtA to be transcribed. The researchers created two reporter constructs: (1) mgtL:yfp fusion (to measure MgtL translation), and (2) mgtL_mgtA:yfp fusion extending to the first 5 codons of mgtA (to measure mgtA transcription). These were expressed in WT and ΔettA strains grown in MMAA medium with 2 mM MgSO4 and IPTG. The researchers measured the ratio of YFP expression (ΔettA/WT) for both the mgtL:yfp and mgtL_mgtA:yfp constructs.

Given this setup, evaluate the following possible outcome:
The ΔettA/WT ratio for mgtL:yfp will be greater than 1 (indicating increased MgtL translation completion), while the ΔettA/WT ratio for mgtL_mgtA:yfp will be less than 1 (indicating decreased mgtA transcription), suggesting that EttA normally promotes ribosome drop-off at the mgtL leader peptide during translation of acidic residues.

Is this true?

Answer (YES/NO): NO